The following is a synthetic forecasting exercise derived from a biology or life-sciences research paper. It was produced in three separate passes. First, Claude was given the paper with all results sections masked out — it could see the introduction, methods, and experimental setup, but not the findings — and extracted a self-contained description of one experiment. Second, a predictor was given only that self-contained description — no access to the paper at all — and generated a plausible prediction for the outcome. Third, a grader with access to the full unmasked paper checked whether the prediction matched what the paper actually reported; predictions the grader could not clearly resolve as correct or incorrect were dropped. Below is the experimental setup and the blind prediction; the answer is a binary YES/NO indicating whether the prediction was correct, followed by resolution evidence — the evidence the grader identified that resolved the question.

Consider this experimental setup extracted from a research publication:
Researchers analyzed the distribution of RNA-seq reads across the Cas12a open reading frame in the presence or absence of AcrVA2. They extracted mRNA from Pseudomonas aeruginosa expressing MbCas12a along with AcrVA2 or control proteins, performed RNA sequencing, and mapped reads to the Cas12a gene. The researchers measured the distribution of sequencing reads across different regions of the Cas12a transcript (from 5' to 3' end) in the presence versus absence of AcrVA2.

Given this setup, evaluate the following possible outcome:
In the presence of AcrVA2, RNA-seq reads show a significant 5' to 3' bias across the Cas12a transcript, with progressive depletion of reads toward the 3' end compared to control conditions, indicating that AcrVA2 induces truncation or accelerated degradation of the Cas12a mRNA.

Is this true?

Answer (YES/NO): YES